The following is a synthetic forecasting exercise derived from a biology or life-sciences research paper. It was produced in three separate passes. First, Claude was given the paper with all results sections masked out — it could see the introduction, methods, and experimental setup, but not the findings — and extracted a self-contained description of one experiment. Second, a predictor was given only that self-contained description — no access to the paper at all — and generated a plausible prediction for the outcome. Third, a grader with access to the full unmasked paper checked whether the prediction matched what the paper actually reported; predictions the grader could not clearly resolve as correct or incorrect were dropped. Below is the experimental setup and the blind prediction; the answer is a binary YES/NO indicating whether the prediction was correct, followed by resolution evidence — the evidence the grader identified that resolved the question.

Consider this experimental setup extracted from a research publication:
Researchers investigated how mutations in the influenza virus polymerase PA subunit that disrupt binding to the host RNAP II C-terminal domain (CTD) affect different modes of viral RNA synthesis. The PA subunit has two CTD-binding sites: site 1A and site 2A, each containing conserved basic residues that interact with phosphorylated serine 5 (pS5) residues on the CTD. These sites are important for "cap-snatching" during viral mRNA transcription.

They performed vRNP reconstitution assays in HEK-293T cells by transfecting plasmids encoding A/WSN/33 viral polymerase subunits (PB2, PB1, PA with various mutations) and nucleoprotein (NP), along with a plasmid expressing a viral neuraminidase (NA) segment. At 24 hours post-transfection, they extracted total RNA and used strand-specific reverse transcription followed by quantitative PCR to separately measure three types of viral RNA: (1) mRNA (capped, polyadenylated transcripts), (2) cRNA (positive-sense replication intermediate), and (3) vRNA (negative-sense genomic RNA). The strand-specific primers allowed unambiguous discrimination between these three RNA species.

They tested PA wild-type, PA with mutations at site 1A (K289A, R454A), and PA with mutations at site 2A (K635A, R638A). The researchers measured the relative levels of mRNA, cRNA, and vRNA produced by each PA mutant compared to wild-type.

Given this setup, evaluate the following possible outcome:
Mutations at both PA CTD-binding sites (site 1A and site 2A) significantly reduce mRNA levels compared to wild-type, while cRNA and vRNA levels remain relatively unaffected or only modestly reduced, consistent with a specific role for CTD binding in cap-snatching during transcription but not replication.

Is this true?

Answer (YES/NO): NO